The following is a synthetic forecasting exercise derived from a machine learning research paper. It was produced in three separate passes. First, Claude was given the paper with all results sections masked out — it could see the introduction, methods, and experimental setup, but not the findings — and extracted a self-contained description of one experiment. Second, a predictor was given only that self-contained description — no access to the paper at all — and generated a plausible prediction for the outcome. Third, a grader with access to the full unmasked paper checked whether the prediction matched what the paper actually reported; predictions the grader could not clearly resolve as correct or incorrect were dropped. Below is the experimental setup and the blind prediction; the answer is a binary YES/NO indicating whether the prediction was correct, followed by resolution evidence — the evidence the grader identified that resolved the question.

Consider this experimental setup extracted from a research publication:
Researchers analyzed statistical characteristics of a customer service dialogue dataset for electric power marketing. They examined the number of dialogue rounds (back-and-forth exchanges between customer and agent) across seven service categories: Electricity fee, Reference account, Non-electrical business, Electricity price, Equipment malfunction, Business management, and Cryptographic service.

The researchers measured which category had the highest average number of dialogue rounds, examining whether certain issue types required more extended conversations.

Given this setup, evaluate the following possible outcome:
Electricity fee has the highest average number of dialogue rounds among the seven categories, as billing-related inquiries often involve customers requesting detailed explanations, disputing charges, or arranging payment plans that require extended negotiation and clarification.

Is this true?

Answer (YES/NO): NO